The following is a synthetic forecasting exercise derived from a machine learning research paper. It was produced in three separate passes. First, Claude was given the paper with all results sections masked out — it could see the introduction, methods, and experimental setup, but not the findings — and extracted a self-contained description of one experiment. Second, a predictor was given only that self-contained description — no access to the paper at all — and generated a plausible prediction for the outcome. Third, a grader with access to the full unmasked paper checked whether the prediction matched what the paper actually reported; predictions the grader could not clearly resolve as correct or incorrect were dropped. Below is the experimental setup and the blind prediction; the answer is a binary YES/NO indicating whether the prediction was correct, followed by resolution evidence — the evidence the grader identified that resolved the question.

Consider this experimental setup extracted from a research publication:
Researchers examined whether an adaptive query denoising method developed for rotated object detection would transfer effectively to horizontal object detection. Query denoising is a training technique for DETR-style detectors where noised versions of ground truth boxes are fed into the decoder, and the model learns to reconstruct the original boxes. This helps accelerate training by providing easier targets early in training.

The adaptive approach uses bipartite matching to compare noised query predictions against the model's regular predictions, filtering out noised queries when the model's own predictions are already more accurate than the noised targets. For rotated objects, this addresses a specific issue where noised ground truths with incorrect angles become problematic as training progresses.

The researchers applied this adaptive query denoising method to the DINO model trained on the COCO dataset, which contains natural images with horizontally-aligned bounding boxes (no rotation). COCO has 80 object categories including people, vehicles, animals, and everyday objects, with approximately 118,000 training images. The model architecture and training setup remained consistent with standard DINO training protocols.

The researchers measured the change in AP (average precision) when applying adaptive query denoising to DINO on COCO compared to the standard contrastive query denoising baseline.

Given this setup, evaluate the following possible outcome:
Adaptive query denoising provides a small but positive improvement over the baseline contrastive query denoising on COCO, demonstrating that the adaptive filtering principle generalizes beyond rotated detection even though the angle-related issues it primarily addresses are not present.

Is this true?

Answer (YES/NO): NO